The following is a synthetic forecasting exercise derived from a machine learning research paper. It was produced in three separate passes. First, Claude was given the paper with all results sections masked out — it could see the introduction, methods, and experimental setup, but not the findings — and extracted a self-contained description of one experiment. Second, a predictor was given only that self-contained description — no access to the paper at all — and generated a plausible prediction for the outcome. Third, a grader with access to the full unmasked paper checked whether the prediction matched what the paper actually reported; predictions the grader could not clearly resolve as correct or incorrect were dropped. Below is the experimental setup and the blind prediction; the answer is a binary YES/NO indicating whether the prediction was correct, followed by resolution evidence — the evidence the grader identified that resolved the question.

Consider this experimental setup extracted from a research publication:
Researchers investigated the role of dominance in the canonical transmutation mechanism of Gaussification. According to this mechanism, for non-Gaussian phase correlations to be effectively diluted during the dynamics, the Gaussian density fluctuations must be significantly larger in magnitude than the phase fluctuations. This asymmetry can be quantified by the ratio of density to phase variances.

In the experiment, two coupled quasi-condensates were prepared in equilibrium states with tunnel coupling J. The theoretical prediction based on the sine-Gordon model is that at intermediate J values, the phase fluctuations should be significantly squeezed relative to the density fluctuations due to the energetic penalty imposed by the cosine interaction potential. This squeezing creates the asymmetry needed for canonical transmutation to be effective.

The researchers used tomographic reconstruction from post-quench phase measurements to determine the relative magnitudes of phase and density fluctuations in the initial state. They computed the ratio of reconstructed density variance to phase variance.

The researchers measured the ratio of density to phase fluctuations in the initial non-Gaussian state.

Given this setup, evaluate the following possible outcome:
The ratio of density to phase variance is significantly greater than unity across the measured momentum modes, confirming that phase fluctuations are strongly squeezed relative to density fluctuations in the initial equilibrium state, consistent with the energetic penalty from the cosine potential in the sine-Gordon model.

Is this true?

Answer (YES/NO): NO